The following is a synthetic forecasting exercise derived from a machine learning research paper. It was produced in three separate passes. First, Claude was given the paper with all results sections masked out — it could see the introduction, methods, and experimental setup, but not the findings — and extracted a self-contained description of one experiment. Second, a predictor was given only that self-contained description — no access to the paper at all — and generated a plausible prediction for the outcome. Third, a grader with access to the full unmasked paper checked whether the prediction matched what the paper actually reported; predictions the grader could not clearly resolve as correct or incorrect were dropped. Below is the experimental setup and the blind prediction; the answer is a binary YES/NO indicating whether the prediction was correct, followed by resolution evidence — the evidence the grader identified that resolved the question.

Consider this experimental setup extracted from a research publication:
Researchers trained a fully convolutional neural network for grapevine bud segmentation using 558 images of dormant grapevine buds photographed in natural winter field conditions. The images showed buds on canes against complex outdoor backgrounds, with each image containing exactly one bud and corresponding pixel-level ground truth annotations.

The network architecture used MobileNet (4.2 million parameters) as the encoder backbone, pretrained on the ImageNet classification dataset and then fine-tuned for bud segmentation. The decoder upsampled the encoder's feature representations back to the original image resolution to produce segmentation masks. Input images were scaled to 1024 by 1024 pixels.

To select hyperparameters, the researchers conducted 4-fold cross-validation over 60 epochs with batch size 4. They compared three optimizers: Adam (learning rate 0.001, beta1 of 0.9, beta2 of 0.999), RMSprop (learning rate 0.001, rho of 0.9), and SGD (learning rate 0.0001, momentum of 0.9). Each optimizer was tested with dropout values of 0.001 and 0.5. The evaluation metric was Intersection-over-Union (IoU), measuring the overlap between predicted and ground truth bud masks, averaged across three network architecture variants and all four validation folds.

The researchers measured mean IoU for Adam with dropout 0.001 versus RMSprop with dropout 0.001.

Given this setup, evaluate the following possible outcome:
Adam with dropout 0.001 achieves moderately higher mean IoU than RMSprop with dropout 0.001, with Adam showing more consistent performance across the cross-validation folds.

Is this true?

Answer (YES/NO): NO